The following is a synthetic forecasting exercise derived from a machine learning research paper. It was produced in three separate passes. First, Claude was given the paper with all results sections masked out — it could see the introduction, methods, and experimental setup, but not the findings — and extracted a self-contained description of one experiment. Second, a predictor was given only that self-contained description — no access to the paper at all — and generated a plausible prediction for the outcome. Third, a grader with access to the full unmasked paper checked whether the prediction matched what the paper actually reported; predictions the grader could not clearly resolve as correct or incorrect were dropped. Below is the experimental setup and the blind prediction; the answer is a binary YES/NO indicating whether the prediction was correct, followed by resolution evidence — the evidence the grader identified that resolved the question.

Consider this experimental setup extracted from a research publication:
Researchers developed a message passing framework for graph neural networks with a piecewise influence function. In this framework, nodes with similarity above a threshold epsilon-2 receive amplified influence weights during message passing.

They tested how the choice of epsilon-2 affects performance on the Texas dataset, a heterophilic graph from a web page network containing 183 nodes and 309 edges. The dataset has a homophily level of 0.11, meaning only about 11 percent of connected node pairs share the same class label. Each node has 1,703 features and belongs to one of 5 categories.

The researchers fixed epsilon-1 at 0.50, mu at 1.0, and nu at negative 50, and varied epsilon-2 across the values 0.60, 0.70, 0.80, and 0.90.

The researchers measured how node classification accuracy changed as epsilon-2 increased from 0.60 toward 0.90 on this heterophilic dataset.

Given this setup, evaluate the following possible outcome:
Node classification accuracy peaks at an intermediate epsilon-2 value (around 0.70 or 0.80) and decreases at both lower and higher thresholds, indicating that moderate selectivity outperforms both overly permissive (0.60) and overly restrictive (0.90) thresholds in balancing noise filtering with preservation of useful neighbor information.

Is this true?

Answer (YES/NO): YES